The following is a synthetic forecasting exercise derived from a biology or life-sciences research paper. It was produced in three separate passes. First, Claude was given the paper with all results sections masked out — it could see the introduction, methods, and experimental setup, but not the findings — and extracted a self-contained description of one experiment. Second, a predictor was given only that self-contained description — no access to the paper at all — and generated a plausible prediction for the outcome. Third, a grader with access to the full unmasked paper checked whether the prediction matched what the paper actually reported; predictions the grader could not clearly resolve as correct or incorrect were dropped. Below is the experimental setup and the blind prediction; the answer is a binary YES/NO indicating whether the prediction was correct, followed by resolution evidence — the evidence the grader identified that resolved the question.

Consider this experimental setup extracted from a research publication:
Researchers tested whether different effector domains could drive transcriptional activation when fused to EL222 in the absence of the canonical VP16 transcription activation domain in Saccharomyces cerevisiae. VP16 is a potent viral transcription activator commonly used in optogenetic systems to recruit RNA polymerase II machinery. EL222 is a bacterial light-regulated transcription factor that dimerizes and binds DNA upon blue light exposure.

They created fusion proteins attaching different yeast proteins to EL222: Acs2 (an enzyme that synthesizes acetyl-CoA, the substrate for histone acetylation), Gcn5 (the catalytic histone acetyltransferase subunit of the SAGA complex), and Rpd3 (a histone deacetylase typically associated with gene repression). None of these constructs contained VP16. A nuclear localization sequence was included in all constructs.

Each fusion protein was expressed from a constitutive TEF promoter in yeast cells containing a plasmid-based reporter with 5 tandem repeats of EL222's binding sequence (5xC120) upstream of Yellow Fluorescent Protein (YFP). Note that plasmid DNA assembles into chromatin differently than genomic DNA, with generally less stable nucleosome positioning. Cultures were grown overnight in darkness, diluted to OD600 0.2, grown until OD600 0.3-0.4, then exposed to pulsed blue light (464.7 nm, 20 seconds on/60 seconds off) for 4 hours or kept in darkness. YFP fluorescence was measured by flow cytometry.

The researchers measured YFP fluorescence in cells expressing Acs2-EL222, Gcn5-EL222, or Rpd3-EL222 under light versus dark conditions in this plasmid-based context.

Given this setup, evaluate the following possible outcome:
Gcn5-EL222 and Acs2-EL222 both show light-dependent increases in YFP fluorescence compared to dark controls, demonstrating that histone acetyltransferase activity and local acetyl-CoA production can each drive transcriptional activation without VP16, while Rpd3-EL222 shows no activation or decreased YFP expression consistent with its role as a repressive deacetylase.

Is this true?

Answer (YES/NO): NO